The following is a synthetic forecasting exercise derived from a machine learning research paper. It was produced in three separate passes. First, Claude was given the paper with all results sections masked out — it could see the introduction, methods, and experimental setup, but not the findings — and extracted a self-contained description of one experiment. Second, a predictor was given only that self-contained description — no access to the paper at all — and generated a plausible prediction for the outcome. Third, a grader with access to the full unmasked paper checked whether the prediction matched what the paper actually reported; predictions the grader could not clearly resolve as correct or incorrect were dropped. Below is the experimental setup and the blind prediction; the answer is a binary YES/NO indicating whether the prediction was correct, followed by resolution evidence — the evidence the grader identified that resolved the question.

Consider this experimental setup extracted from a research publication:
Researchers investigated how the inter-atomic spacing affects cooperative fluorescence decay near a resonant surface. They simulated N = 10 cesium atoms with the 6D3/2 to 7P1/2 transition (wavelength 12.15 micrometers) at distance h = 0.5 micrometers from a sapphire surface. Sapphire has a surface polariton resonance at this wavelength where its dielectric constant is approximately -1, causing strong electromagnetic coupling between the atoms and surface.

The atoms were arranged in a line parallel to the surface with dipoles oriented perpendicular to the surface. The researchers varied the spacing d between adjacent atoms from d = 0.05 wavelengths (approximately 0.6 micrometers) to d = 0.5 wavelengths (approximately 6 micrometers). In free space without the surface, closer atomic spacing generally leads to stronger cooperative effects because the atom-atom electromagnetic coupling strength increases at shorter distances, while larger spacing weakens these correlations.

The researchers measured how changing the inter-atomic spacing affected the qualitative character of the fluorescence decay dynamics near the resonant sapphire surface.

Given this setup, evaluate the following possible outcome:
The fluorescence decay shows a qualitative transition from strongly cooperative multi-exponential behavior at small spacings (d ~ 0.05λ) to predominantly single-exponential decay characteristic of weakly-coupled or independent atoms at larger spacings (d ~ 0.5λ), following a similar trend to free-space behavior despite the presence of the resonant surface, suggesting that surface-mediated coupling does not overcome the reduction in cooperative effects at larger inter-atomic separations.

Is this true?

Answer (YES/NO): NO